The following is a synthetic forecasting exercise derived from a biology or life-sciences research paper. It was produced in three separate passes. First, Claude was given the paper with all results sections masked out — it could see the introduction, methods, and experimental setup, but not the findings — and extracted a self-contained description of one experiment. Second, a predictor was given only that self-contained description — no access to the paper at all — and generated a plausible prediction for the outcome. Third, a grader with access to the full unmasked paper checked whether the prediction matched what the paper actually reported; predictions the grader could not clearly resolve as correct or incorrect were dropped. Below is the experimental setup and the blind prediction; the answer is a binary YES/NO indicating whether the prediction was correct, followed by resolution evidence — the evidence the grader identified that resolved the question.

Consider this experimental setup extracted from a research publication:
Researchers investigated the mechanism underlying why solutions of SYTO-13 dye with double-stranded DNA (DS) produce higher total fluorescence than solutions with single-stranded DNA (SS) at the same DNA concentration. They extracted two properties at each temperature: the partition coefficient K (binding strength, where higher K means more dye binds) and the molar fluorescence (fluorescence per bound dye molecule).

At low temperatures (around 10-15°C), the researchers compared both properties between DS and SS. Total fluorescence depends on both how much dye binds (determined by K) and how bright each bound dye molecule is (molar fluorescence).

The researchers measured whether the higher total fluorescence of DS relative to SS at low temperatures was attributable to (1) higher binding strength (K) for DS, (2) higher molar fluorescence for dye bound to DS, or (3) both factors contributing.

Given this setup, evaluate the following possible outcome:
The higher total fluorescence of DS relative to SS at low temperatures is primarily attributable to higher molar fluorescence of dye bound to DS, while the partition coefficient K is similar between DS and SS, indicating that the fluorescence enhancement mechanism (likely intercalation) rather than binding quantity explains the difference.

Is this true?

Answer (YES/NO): NO